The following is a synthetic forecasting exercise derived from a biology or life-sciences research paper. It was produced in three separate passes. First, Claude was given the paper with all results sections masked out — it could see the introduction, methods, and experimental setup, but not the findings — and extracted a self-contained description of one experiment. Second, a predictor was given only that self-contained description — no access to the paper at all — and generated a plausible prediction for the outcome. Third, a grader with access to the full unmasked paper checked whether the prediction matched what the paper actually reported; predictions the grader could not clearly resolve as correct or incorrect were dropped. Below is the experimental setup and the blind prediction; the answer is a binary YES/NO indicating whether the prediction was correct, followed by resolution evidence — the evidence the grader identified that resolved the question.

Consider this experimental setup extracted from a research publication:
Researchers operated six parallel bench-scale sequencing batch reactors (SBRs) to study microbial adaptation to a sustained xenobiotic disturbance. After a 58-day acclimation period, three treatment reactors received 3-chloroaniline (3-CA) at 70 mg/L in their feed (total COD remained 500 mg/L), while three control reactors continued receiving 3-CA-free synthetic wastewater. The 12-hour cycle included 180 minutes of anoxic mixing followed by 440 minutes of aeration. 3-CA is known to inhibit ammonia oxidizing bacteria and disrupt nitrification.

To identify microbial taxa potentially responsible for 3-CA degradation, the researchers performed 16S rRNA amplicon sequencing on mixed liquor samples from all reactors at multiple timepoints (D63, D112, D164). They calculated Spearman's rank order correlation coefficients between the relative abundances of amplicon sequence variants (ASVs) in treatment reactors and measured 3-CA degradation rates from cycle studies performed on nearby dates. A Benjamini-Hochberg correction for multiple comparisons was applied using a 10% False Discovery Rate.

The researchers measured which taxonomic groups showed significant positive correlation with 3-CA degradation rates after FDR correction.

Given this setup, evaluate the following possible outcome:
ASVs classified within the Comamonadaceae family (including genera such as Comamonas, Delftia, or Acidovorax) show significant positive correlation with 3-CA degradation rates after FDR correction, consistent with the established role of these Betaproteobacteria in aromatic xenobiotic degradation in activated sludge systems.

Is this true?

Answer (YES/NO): NO